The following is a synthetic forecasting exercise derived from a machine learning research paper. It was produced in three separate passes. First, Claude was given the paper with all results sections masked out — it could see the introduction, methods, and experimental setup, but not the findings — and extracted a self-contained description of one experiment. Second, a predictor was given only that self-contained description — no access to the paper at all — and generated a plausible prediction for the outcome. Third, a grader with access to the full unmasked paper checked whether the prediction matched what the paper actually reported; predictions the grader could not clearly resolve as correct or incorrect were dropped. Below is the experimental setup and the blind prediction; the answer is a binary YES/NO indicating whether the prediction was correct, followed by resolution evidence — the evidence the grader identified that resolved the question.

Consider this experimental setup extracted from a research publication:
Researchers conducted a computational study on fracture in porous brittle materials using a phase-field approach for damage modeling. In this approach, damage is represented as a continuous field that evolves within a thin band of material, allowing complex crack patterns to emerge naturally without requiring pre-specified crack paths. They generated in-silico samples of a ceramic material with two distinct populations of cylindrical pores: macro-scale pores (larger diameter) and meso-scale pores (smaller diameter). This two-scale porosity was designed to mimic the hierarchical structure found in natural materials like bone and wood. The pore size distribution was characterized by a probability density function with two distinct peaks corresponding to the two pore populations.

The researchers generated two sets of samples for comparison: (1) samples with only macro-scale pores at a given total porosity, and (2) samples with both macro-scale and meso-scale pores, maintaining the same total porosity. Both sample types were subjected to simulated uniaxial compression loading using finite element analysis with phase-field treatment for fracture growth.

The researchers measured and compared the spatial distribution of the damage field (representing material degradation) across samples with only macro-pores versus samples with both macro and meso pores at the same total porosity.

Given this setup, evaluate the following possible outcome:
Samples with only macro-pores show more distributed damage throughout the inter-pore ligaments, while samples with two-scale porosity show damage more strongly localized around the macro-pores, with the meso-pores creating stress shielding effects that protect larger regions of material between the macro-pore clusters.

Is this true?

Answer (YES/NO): NO